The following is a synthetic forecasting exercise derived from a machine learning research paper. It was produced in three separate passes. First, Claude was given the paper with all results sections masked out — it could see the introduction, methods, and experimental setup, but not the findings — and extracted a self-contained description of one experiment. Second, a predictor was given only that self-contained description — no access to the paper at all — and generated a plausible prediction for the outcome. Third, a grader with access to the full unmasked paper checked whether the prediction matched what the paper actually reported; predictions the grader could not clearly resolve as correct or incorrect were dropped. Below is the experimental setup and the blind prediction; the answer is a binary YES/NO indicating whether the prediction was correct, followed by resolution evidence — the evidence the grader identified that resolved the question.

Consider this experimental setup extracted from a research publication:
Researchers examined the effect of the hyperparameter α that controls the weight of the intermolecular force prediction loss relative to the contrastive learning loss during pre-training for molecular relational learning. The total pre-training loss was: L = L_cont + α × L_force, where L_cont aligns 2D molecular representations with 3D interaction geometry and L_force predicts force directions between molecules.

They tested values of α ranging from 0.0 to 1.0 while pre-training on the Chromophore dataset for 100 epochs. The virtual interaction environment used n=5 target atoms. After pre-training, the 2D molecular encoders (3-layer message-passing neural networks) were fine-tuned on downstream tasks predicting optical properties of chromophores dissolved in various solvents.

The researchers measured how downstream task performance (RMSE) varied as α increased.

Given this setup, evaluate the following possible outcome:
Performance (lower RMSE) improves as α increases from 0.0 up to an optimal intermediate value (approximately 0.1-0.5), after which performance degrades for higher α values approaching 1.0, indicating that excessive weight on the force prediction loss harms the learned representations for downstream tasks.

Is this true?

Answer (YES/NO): YES